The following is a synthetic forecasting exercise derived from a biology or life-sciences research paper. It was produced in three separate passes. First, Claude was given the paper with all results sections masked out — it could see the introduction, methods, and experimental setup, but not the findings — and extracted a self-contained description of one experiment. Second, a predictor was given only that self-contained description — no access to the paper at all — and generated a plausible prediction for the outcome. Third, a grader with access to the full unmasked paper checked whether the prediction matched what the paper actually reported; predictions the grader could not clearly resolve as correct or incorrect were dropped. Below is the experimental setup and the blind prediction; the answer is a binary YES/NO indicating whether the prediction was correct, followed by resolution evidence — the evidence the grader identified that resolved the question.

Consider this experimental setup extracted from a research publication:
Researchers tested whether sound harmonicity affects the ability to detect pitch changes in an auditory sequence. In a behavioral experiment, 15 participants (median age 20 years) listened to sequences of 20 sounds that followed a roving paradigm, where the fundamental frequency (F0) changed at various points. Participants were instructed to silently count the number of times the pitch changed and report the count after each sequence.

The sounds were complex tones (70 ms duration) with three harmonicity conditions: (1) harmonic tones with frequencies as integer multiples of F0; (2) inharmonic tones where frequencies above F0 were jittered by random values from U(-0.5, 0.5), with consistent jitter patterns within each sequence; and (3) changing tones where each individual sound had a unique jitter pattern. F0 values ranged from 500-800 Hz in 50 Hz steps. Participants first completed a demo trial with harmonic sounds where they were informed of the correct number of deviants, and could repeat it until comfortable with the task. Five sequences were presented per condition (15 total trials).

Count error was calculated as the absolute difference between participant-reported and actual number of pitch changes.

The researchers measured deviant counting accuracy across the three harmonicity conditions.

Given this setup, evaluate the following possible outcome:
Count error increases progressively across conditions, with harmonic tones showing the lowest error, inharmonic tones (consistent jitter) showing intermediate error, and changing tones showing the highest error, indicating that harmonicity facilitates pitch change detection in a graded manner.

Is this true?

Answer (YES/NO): NO